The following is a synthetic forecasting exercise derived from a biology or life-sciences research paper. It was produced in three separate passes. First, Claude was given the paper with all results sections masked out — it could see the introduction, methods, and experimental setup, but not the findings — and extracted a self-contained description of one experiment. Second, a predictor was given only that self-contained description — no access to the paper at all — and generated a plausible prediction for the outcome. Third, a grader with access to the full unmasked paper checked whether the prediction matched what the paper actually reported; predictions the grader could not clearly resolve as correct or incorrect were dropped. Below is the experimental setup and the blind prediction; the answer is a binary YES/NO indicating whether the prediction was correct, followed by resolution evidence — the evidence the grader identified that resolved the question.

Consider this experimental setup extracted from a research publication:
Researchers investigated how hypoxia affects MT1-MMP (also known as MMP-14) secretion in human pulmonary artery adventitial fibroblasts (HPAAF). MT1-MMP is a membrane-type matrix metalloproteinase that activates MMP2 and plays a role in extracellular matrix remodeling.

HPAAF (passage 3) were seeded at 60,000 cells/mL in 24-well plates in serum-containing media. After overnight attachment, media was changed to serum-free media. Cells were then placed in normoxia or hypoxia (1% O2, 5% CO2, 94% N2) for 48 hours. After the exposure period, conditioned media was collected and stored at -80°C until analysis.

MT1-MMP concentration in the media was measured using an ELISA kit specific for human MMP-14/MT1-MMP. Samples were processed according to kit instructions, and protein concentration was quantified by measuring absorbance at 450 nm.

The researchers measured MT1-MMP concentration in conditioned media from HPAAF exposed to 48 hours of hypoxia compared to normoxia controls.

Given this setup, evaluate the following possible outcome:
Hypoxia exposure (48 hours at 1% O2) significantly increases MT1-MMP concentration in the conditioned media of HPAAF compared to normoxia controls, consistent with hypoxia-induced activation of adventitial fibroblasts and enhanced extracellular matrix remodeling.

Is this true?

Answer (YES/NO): NO